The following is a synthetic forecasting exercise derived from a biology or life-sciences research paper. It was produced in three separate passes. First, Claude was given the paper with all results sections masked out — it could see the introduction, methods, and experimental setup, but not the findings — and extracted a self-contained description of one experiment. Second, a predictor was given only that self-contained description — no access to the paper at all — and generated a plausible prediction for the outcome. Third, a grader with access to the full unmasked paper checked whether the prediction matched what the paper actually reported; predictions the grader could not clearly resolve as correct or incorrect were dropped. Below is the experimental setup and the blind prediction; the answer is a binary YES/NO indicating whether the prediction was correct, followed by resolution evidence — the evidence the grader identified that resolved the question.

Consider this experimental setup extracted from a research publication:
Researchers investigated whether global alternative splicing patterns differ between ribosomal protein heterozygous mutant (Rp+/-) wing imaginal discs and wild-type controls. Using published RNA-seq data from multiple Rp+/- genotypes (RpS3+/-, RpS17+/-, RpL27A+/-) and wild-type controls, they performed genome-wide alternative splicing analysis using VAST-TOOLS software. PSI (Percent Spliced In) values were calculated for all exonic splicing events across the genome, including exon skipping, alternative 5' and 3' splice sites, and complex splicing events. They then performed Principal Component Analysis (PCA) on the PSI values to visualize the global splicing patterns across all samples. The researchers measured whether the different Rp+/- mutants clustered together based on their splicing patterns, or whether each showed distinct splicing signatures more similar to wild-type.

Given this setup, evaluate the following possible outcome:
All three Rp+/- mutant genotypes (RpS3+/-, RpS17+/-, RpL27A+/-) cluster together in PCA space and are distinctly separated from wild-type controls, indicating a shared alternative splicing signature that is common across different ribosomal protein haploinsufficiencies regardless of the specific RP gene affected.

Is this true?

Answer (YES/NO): NO